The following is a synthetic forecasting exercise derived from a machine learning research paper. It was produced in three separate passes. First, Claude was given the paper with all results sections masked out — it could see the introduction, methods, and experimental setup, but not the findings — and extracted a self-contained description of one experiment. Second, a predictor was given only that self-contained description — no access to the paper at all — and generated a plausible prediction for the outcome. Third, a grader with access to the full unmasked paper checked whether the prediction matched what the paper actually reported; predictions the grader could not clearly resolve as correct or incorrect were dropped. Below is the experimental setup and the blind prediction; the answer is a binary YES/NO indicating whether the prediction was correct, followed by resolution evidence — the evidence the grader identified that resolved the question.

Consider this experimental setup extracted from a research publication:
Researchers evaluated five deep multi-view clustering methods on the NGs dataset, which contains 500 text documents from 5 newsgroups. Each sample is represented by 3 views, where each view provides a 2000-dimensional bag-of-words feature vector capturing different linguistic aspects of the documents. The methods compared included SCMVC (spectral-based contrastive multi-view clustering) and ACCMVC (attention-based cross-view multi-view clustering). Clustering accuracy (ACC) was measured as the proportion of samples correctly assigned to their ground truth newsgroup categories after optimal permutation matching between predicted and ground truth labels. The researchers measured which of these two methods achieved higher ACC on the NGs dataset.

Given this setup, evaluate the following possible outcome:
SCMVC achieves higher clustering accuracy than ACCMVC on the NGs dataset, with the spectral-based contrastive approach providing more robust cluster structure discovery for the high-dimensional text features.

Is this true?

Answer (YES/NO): NO